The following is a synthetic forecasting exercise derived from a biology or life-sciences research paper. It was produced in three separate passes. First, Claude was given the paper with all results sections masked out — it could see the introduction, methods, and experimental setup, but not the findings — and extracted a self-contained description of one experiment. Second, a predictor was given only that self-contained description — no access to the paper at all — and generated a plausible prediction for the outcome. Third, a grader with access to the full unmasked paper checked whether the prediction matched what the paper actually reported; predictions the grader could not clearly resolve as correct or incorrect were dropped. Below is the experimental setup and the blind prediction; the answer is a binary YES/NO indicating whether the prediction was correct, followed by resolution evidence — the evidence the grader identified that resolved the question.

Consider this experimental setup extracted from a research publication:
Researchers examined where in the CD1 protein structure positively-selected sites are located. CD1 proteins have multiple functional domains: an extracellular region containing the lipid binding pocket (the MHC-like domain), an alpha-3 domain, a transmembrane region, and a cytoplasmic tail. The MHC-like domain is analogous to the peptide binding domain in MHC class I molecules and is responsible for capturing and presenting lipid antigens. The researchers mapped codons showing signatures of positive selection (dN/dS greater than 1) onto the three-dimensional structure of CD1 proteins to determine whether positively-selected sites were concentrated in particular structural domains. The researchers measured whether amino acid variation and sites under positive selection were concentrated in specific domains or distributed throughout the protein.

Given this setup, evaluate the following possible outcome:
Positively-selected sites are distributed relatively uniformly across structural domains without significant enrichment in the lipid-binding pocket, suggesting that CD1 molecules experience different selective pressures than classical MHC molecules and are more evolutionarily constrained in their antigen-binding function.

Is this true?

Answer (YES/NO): NO